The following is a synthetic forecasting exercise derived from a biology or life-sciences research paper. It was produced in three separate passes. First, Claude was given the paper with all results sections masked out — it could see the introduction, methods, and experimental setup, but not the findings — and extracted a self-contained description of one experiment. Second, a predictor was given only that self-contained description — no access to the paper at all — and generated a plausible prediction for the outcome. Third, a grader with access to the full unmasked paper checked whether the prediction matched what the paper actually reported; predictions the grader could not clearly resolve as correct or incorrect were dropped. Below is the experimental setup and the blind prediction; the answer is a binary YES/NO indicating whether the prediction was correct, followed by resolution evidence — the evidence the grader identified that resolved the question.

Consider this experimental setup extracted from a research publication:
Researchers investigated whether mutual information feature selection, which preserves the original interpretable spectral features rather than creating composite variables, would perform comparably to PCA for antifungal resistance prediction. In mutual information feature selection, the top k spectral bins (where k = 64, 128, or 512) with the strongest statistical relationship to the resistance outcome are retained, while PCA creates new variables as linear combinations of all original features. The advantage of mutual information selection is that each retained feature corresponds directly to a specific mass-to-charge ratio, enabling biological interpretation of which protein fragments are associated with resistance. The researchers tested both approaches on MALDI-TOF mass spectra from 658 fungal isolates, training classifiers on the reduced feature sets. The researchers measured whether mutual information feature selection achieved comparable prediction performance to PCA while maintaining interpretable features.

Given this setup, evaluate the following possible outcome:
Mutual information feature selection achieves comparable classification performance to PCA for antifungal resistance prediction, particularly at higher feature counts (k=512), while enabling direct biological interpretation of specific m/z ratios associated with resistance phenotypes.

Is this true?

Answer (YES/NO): NO